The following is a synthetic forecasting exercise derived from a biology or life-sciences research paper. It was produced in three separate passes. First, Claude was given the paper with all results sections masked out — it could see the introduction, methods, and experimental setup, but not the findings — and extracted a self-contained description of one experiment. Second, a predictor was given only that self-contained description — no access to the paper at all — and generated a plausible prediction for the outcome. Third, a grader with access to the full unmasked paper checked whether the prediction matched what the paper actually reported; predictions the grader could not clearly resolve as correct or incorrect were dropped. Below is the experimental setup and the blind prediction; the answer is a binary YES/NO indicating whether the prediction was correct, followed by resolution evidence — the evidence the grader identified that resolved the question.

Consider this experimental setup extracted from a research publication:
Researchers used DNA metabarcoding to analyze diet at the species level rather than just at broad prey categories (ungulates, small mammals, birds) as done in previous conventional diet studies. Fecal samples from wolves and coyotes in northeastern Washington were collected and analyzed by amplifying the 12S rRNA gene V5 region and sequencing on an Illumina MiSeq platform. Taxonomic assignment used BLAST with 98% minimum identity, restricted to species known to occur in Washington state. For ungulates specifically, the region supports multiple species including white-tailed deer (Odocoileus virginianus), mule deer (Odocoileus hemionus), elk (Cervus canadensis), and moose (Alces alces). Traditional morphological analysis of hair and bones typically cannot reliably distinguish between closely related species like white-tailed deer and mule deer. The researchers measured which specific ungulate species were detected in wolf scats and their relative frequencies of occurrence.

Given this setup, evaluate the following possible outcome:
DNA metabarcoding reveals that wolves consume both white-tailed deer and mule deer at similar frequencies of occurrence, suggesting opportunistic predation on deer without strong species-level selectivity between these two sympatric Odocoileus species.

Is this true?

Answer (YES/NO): NO